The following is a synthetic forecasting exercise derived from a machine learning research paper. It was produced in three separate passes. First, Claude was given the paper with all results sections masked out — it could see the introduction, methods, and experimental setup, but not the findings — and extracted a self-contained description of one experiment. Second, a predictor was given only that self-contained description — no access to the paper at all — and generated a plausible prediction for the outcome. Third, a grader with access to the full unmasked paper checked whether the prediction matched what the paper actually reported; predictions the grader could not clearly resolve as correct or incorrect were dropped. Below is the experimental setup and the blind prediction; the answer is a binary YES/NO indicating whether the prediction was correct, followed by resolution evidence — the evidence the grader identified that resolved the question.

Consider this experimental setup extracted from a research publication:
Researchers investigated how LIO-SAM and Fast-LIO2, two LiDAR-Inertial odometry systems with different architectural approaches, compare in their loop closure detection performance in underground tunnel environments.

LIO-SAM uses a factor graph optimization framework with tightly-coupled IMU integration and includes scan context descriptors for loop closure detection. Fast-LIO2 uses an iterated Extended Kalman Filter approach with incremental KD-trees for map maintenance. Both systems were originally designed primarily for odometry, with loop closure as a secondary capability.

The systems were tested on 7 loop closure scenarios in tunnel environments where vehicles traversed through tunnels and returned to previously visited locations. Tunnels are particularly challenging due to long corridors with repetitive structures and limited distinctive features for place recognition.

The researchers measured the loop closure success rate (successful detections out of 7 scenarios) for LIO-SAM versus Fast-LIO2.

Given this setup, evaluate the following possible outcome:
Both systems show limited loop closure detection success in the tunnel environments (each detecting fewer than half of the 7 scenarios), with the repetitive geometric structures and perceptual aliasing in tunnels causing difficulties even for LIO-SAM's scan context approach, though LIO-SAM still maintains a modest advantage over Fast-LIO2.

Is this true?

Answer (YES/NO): NO